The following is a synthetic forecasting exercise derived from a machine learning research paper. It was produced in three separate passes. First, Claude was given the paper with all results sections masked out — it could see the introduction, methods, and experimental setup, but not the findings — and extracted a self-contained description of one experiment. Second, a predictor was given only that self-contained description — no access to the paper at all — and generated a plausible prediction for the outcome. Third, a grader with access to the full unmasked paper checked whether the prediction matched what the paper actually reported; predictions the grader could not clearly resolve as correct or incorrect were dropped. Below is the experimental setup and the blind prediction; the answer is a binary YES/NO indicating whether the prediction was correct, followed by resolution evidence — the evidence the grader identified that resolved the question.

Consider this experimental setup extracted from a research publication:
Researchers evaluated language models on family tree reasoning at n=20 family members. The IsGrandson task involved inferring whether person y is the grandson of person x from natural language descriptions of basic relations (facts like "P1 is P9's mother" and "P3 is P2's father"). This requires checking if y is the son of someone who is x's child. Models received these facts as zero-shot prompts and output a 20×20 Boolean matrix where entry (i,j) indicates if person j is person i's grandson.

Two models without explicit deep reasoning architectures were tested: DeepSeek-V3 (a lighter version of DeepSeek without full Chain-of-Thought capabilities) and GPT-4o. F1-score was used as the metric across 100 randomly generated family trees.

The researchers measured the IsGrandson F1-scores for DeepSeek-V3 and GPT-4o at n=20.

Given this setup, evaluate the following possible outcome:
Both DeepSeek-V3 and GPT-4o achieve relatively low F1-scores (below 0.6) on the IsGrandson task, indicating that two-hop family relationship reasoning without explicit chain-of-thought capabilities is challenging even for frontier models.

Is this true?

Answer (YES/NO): YES